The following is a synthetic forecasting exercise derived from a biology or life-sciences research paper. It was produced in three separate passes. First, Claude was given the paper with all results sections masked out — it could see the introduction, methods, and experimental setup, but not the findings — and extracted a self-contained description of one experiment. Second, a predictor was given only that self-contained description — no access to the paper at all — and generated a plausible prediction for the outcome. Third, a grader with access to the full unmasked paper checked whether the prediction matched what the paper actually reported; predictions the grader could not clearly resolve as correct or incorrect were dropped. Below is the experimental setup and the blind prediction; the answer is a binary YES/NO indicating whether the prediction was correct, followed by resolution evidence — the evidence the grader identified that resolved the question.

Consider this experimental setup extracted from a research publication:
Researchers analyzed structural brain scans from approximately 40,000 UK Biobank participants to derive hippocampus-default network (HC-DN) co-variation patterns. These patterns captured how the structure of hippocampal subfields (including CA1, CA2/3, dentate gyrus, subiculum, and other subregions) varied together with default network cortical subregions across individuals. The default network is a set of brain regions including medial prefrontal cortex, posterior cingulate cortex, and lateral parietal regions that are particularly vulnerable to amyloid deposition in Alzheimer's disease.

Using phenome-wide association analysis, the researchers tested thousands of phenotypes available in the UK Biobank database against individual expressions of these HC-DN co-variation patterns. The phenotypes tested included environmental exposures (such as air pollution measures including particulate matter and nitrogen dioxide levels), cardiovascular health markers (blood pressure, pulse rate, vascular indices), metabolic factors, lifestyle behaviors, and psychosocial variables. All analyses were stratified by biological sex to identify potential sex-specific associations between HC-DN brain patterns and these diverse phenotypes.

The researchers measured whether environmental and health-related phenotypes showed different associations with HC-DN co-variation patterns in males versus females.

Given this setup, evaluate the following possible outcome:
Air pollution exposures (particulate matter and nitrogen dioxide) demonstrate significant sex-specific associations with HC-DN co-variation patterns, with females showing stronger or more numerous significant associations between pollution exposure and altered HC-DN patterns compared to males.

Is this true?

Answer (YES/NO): NO